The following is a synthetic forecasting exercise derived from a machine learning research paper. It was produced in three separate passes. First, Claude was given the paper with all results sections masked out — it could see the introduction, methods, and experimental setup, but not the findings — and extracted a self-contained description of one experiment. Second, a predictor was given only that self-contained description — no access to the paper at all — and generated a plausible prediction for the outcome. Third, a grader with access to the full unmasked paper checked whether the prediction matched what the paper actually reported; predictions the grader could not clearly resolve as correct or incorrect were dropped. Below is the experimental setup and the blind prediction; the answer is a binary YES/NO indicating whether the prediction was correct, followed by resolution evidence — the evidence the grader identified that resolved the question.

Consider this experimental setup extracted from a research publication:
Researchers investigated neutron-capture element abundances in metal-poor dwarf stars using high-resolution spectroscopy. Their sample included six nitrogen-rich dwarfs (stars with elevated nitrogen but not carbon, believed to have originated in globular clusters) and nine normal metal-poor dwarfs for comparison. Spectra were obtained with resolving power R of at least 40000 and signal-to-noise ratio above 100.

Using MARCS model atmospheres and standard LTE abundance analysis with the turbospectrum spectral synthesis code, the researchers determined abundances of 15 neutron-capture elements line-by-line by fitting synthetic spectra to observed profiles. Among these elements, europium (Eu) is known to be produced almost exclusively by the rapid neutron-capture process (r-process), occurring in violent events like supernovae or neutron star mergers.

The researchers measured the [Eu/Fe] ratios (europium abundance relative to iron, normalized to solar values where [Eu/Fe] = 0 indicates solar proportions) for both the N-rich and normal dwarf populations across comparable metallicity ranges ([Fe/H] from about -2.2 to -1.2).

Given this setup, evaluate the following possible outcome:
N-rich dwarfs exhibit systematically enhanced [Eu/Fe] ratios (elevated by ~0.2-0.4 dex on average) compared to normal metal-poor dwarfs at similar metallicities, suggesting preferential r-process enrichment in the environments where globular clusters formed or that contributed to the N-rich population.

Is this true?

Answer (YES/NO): NO